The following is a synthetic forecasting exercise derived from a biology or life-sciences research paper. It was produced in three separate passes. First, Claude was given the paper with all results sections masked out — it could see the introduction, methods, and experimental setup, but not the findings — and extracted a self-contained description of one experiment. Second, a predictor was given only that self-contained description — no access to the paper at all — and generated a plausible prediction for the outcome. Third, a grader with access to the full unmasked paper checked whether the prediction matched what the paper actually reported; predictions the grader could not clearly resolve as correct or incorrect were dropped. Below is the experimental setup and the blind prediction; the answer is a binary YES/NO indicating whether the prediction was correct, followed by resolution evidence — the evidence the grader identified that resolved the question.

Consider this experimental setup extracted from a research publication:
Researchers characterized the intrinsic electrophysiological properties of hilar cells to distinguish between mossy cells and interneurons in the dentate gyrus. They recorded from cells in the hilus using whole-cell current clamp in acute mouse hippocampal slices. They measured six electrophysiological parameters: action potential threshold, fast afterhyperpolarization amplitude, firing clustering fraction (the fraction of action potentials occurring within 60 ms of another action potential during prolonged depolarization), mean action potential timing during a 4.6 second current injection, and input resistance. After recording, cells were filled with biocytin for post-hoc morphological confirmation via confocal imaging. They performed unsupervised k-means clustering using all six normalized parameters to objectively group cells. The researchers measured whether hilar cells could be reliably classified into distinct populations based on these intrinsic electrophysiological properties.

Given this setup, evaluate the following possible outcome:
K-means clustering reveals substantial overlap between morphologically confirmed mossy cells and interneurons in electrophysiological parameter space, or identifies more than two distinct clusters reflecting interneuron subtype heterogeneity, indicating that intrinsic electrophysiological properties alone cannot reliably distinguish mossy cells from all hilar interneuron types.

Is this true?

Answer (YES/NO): NO